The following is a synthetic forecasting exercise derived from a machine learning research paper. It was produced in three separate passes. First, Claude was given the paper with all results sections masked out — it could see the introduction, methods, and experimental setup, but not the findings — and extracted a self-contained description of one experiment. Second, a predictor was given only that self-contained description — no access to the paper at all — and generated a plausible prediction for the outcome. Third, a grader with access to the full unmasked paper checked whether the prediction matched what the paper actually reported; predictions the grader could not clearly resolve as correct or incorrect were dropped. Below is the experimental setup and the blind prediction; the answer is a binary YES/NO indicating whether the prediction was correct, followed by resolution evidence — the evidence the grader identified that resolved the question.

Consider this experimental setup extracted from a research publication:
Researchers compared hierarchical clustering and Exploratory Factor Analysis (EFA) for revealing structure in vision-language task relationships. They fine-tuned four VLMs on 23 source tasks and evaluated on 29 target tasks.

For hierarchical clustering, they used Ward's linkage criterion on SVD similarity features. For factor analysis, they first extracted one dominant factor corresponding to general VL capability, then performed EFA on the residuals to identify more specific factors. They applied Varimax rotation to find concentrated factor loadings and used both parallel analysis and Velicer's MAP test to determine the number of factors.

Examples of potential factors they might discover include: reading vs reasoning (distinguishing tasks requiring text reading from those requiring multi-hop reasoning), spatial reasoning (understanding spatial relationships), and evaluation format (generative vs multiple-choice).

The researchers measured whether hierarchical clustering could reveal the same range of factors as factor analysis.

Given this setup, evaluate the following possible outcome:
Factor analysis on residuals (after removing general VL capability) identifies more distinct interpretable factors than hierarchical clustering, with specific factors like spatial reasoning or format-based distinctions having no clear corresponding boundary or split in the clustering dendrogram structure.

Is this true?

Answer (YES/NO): NO